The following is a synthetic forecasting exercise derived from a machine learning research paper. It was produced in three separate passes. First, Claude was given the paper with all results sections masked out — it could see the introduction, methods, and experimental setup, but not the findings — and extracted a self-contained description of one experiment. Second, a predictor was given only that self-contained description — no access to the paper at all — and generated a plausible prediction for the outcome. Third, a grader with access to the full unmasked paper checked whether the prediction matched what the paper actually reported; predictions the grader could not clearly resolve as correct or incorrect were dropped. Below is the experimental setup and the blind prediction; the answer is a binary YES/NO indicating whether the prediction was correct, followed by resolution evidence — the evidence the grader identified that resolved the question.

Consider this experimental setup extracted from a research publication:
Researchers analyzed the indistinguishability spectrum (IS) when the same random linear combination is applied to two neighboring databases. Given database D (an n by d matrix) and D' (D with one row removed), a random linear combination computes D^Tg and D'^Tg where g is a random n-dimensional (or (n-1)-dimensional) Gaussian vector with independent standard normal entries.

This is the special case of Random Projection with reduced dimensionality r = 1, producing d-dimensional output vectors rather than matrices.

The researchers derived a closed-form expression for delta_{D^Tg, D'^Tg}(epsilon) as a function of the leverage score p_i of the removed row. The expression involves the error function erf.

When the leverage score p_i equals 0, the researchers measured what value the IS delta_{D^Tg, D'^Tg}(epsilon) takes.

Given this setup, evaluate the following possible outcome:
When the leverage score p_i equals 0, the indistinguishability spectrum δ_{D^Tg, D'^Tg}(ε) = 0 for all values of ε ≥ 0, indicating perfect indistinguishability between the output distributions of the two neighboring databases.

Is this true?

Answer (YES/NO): YES